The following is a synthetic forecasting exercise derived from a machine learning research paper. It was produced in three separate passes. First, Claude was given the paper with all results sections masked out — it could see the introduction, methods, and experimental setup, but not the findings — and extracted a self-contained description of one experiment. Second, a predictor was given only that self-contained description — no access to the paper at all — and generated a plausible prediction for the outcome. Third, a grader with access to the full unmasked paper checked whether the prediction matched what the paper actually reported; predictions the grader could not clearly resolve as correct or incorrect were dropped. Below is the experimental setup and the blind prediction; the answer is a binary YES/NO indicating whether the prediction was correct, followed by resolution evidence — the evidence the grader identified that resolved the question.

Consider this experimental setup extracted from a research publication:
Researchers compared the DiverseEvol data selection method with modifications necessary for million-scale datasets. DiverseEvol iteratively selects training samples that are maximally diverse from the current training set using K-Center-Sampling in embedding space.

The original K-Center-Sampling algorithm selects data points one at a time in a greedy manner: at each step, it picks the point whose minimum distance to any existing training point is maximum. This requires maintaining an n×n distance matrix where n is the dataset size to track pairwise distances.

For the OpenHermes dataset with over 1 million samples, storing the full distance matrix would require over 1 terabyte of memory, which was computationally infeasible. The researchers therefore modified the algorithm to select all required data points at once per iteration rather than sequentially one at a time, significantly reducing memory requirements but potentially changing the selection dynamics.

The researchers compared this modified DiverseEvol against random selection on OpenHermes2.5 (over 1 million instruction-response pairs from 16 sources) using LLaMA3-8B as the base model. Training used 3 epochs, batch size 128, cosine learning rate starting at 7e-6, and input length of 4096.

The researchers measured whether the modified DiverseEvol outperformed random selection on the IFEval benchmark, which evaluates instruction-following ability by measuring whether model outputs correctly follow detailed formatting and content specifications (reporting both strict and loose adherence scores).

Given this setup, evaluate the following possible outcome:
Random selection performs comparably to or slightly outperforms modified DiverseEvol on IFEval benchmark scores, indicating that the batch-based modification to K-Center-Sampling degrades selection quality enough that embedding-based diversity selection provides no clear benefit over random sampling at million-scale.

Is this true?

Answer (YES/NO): YES